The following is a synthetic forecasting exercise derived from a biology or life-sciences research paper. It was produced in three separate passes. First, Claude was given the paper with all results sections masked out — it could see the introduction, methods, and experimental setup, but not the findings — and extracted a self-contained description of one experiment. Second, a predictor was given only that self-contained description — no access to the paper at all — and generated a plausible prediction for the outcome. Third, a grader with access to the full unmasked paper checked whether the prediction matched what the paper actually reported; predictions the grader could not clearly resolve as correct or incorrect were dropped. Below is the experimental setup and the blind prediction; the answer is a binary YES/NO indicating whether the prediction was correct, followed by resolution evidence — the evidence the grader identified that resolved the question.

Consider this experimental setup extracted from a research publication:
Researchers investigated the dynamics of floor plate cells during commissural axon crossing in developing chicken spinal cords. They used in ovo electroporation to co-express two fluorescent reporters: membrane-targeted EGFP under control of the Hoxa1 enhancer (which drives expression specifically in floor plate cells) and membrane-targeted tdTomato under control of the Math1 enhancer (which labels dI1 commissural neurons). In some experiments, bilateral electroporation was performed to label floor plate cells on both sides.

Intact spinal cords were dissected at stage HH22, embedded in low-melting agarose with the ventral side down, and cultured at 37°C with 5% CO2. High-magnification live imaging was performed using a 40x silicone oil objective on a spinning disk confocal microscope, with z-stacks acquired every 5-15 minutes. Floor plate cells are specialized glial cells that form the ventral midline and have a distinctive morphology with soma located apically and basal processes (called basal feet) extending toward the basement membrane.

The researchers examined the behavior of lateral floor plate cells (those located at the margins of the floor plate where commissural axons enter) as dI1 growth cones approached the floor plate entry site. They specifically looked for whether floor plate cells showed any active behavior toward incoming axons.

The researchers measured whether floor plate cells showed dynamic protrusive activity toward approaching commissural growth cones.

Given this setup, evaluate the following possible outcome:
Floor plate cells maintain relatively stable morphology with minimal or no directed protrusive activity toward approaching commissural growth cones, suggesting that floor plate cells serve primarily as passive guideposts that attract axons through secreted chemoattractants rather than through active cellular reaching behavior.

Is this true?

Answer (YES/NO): NO